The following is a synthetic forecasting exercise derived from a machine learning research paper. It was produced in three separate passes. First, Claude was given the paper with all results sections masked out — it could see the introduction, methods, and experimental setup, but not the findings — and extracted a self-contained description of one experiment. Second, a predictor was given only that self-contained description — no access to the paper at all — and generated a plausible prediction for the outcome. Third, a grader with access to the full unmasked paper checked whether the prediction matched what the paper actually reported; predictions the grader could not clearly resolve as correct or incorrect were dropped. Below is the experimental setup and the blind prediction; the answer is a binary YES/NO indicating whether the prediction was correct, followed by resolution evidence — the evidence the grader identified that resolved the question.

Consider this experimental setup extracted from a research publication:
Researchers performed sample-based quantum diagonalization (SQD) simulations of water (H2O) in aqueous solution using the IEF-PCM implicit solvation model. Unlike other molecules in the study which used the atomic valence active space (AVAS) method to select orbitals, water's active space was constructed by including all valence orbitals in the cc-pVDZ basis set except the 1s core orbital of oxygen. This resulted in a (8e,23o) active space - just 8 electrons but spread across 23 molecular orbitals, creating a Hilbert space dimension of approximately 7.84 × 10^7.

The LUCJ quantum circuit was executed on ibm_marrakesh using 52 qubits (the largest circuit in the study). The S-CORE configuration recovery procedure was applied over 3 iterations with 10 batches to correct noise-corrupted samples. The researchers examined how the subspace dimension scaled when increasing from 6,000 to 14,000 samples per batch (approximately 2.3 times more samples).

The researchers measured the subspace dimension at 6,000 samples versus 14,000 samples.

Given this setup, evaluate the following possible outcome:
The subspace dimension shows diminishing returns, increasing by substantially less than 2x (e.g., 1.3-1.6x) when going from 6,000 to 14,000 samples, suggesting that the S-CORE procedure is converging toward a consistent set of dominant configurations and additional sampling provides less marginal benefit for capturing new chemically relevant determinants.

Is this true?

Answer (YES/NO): NO